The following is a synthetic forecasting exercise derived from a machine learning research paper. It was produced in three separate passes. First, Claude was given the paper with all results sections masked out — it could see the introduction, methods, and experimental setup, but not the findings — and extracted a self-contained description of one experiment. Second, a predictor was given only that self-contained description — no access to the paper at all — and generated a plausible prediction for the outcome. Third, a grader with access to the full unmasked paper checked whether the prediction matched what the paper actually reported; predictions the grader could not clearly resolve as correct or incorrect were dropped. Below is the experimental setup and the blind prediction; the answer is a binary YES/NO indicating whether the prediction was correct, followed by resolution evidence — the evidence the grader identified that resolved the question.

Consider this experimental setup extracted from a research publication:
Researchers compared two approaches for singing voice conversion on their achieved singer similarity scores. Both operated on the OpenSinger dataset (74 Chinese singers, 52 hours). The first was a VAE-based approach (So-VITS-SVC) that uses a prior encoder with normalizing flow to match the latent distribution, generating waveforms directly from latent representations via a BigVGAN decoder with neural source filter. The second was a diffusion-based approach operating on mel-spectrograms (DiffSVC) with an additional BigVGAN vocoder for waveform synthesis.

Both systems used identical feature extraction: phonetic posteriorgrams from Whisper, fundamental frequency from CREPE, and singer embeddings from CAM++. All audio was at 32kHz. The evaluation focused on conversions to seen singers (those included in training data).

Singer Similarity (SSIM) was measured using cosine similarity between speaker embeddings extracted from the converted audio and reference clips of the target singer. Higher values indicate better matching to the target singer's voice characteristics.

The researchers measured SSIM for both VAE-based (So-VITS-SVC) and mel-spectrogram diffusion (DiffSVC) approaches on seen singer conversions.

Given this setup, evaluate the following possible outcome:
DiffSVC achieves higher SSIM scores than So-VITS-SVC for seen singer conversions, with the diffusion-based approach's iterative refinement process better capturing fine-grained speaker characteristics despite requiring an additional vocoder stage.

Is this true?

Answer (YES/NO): NO